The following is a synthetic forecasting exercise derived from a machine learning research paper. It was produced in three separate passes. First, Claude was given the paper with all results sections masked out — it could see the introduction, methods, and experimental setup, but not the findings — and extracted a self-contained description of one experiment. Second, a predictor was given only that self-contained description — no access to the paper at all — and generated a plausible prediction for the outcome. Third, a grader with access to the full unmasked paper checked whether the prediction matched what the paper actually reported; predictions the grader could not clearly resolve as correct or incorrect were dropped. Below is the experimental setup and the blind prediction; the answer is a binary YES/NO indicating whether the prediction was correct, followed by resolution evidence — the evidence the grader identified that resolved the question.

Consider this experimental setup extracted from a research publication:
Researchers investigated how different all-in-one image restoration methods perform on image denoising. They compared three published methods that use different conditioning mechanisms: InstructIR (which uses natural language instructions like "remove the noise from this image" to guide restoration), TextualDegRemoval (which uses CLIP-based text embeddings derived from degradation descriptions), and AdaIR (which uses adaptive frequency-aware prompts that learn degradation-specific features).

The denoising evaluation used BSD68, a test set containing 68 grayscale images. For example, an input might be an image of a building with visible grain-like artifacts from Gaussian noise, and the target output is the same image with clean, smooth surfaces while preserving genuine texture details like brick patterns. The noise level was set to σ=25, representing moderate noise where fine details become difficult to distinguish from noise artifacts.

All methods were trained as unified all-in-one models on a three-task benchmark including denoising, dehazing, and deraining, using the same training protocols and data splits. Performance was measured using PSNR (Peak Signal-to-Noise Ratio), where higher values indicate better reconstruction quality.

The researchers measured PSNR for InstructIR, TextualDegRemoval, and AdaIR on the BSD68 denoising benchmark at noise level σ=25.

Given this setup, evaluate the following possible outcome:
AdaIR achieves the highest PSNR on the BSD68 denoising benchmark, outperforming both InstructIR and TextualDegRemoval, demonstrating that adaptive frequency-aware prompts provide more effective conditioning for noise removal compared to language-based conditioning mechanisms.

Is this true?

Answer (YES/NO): NO